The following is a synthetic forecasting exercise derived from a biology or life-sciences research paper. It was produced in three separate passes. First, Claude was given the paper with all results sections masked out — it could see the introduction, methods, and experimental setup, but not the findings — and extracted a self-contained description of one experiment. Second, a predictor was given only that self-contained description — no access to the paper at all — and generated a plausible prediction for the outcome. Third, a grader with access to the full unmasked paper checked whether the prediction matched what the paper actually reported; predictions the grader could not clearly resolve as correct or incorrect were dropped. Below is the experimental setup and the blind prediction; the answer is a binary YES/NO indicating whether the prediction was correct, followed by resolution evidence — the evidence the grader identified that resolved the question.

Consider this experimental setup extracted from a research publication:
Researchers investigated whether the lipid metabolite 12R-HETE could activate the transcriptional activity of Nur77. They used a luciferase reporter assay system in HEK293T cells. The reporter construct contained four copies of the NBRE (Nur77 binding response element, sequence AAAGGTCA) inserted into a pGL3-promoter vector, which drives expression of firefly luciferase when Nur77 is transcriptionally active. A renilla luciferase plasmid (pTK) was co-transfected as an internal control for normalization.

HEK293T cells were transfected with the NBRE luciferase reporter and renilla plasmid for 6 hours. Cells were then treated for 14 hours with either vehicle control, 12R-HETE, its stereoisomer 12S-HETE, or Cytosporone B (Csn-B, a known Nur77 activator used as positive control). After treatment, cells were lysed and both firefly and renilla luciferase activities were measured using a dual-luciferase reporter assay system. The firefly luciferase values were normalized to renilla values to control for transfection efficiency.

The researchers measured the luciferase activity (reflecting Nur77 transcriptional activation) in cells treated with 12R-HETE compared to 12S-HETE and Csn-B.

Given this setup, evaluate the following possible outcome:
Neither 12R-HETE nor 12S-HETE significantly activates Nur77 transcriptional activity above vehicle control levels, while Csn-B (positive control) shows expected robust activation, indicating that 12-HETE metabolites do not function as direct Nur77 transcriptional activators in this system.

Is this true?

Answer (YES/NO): NO